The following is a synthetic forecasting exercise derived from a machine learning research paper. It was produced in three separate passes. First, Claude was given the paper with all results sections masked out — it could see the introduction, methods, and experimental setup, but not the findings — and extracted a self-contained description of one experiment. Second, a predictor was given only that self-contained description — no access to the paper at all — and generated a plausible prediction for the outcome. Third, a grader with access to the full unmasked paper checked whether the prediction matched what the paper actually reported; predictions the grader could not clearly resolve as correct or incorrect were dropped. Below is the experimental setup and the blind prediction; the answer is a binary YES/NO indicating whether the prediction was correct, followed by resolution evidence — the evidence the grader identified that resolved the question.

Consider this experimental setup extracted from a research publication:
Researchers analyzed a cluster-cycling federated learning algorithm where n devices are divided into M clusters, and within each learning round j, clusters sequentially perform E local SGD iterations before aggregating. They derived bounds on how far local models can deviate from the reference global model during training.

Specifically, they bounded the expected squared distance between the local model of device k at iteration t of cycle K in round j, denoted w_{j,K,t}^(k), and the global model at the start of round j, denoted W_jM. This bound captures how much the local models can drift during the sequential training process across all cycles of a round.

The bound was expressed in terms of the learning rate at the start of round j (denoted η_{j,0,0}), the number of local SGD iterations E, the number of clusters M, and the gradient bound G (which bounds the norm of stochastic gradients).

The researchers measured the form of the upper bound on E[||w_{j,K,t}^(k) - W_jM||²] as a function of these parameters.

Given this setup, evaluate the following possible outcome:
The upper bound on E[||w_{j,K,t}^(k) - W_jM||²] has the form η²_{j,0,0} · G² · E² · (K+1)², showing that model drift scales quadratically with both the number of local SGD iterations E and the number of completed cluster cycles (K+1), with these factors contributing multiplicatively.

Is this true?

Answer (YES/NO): NO